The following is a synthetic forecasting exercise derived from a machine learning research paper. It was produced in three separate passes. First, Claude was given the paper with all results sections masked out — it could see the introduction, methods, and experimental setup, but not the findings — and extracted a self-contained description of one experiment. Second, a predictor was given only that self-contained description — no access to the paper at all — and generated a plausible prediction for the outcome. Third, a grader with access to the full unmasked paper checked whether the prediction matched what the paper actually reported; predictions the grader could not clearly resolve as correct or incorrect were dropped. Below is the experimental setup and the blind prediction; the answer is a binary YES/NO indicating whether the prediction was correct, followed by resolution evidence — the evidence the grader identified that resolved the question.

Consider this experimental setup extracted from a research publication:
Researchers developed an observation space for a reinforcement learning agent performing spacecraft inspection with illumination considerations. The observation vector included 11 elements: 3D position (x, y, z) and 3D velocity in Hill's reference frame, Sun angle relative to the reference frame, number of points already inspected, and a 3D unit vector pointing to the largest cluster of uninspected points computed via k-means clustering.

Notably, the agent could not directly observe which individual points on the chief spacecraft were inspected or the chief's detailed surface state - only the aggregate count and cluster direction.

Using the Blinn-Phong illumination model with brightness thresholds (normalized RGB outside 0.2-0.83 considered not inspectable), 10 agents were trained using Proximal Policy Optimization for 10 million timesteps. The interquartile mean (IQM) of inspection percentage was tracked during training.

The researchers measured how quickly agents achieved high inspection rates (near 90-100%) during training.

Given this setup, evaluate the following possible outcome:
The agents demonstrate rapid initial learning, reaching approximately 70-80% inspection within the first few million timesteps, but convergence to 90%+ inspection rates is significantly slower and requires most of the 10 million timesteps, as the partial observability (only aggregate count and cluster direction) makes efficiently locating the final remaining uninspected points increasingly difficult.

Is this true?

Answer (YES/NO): NO